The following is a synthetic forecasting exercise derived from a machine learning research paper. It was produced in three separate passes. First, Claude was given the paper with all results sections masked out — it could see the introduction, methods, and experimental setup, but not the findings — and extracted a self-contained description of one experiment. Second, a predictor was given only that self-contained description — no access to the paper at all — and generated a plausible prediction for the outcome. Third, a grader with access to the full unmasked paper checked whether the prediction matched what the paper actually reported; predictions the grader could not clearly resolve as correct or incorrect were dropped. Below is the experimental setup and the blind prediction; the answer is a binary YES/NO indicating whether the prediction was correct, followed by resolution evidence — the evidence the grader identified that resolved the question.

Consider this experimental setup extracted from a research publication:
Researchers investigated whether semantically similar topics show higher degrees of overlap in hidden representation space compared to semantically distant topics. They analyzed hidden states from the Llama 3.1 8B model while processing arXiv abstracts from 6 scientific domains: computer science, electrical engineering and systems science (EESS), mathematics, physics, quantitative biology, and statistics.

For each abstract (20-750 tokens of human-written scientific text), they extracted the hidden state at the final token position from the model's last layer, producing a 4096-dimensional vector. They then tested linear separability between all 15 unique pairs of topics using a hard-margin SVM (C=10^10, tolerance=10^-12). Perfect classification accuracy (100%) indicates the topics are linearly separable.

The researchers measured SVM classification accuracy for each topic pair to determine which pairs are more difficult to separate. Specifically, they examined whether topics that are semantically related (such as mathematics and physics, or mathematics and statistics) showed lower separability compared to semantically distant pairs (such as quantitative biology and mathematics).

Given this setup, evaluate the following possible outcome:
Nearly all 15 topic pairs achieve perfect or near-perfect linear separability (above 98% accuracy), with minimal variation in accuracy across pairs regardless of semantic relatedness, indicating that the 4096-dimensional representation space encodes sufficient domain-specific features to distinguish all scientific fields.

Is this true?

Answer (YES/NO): YES